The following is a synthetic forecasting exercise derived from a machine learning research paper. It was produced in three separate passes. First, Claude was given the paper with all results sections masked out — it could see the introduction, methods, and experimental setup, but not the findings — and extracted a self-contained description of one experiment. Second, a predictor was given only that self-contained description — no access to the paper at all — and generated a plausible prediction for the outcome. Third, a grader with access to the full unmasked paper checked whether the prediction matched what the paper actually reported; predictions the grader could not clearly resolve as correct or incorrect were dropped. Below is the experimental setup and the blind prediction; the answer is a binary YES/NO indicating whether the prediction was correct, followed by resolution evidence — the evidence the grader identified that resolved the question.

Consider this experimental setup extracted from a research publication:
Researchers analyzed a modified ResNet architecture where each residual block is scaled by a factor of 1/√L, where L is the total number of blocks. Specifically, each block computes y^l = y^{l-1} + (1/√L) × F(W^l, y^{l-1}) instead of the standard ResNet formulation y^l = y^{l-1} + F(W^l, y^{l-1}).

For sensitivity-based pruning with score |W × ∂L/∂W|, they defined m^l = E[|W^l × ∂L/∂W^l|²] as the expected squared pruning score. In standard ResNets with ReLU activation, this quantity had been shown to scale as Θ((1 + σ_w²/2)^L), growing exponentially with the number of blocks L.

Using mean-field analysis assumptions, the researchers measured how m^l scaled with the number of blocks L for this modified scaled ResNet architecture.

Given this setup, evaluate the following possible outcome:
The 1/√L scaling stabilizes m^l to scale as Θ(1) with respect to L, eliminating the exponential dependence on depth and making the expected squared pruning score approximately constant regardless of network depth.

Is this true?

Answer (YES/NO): NO